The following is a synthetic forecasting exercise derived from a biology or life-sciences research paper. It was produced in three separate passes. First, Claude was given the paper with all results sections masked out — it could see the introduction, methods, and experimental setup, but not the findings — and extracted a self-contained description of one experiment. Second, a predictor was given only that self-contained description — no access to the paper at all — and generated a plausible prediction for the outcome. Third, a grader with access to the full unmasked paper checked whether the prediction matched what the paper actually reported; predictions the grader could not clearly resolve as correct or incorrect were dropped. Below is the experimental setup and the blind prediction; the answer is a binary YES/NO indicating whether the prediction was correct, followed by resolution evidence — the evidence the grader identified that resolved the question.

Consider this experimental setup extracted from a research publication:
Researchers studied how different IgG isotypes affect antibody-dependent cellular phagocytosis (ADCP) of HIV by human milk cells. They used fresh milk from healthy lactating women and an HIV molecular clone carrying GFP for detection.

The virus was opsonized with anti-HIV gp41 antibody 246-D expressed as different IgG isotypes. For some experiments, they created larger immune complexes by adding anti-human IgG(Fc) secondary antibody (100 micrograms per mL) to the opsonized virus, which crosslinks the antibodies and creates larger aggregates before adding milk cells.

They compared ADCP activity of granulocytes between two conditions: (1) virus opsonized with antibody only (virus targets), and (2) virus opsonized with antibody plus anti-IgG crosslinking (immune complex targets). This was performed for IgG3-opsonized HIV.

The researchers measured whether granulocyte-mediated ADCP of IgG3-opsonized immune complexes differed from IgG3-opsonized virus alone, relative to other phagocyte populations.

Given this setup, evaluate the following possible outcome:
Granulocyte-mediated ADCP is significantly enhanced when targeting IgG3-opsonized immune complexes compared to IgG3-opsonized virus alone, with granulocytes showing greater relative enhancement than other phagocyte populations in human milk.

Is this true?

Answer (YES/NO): NO